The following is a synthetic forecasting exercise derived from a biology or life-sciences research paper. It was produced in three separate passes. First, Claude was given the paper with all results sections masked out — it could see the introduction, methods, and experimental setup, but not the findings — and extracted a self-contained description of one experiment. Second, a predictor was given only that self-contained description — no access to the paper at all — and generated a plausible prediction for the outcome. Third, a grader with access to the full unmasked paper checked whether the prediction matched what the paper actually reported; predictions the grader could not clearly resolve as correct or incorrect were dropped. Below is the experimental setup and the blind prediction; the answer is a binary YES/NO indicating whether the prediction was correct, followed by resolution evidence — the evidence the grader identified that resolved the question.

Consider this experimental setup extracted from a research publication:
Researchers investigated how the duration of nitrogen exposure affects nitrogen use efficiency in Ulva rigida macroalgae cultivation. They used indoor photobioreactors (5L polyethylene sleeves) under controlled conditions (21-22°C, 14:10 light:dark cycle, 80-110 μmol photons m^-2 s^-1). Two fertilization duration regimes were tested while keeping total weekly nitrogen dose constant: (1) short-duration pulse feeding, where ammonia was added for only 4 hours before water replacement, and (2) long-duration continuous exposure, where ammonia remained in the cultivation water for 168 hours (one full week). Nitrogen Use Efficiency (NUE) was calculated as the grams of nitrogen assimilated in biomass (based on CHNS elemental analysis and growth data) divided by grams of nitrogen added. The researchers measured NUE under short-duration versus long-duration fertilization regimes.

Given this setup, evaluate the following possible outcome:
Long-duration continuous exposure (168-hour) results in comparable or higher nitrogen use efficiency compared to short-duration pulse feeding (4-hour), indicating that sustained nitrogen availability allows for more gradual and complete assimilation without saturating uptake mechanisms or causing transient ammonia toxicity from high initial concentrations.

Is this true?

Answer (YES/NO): YES